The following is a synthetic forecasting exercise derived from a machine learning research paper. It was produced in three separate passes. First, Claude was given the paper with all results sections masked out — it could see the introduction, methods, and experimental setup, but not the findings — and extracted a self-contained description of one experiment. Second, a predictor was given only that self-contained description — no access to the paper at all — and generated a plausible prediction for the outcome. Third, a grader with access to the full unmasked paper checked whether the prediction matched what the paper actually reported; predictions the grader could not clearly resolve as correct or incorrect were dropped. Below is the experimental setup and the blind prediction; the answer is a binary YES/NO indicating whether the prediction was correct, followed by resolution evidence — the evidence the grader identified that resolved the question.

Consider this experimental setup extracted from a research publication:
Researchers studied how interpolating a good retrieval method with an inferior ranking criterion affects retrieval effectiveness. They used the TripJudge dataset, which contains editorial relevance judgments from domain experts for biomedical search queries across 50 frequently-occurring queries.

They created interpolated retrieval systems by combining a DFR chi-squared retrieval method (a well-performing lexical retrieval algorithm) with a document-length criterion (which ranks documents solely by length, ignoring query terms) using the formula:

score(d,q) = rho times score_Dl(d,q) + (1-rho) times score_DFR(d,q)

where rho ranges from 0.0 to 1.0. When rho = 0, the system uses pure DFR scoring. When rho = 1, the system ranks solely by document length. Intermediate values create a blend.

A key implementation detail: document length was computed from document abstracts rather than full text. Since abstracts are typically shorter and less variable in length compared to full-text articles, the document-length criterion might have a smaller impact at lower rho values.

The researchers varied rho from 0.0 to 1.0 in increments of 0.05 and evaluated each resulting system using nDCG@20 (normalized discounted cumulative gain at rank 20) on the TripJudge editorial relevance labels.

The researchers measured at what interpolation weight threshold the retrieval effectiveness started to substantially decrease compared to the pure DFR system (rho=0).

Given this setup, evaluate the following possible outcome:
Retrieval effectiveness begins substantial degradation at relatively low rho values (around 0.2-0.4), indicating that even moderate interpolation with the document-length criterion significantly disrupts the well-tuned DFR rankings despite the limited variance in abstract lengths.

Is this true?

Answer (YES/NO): NO